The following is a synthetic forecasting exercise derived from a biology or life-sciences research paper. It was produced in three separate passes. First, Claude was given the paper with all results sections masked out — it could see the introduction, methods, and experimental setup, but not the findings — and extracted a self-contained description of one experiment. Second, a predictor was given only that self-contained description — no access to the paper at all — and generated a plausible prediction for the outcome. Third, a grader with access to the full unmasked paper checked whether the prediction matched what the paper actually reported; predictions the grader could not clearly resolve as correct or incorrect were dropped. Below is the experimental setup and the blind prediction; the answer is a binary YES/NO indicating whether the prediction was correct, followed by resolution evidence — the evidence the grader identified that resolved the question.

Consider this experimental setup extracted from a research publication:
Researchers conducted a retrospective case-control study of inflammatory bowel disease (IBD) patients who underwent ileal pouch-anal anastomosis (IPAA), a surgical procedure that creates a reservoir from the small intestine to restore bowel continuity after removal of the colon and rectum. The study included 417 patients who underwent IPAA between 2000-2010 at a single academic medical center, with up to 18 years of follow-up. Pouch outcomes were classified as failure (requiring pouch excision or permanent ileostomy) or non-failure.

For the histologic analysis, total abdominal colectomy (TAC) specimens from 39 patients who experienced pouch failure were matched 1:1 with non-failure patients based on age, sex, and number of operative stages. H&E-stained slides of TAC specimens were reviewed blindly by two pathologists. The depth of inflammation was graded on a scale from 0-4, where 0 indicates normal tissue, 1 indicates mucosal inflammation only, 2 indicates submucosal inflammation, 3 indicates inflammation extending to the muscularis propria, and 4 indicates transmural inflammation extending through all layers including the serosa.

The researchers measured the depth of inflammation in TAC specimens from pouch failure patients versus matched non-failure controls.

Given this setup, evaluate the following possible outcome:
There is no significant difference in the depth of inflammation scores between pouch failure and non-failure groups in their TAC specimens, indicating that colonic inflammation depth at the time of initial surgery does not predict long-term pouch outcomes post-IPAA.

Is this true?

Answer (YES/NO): NO